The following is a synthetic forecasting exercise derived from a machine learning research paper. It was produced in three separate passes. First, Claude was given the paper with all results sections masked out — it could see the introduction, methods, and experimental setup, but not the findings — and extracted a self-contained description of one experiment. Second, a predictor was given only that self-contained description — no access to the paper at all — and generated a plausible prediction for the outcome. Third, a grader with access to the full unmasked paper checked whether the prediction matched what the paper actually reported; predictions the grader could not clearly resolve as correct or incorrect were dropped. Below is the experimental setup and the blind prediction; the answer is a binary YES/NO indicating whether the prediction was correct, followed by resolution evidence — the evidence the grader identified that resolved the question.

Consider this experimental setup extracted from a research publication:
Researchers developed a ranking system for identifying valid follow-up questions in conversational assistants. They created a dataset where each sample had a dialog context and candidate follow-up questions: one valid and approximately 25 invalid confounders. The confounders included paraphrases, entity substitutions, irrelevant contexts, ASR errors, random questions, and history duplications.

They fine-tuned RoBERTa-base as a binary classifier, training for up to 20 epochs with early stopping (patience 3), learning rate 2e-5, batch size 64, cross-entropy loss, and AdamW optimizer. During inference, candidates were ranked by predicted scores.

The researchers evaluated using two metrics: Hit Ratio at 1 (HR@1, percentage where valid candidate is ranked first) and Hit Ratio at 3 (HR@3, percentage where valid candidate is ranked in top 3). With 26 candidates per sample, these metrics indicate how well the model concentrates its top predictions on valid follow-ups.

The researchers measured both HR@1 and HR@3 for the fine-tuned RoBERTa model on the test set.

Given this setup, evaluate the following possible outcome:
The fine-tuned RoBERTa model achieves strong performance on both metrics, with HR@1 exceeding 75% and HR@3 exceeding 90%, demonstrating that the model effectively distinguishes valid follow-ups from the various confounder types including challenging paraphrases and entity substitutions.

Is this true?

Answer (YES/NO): NO